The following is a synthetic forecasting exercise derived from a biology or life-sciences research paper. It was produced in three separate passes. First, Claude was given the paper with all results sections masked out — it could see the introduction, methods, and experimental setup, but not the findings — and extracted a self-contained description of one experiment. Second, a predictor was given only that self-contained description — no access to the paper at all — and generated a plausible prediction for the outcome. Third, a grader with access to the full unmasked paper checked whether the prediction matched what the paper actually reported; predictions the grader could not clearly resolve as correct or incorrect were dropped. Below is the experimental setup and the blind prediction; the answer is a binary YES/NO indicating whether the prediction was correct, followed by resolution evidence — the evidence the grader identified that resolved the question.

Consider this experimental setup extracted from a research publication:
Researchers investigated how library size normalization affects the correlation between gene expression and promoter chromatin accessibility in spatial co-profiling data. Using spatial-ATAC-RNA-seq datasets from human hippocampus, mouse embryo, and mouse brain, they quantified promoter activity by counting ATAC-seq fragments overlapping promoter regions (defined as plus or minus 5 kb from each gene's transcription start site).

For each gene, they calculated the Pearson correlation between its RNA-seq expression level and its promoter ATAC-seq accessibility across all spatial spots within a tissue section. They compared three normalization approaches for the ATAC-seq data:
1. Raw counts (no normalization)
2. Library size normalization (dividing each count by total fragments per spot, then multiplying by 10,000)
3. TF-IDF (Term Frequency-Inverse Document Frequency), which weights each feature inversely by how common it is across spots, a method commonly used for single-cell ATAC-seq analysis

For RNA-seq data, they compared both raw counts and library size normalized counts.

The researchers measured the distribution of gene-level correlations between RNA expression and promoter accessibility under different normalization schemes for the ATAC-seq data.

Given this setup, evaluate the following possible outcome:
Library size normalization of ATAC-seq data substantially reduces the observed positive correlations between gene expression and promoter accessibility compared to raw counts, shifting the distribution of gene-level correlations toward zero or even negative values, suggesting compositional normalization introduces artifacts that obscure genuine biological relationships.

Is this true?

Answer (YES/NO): NO